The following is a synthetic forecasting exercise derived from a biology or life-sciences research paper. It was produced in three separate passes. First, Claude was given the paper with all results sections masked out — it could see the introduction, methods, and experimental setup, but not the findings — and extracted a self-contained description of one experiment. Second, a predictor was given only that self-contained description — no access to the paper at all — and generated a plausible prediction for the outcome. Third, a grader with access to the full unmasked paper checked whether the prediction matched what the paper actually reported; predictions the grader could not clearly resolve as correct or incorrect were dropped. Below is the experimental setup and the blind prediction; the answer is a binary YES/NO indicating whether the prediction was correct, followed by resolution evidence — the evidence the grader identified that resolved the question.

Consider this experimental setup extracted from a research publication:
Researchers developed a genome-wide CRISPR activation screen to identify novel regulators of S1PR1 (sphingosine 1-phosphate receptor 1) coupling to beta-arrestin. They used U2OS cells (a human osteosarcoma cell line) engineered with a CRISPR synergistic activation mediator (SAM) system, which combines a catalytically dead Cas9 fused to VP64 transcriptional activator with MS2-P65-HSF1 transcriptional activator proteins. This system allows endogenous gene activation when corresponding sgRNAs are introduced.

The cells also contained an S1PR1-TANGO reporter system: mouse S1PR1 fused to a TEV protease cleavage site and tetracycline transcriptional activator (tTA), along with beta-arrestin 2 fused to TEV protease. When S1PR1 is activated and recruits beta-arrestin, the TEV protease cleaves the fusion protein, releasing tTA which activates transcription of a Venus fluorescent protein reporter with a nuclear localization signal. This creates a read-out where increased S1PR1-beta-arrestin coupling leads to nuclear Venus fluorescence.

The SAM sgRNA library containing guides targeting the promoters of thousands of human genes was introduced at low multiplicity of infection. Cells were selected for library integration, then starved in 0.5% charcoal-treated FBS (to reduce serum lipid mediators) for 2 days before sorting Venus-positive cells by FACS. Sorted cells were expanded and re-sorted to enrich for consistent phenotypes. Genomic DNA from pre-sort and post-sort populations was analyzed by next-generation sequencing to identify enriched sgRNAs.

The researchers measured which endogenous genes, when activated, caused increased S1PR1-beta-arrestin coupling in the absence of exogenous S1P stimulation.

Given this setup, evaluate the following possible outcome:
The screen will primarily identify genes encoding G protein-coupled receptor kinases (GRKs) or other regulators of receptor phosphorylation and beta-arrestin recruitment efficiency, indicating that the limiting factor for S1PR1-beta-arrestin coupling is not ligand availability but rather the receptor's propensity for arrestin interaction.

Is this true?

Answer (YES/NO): NO